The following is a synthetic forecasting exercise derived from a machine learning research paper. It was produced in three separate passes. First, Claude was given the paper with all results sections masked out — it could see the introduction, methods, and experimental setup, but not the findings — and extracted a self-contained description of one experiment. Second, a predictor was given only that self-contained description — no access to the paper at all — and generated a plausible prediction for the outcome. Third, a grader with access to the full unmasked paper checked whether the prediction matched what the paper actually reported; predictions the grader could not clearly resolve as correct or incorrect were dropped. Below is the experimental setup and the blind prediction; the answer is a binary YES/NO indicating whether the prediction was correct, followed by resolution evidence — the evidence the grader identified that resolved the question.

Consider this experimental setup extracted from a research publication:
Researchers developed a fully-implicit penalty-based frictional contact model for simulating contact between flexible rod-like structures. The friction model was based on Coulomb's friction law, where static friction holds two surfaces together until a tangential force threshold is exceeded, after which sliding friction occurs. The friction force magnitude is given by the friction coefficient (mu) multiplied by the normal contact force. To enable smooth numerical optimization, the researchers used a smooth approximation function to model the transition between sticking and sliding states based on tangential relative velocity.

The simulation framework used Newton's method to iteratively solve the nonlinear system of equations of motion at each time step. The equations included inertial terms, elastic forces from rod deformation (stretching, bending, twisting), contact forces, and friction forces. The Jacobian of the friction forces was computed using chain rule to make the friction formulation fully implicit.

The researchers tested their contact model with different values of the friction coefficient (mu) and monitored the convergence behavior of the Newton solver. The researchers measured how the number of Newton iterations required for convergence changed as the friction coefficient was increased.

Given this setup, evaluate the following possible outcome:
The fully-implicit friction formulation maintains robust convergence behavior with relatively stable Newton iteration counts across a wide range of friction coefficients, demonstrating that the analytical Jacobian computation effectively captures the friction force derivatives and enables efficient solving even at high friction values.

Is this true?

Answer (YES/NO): NO